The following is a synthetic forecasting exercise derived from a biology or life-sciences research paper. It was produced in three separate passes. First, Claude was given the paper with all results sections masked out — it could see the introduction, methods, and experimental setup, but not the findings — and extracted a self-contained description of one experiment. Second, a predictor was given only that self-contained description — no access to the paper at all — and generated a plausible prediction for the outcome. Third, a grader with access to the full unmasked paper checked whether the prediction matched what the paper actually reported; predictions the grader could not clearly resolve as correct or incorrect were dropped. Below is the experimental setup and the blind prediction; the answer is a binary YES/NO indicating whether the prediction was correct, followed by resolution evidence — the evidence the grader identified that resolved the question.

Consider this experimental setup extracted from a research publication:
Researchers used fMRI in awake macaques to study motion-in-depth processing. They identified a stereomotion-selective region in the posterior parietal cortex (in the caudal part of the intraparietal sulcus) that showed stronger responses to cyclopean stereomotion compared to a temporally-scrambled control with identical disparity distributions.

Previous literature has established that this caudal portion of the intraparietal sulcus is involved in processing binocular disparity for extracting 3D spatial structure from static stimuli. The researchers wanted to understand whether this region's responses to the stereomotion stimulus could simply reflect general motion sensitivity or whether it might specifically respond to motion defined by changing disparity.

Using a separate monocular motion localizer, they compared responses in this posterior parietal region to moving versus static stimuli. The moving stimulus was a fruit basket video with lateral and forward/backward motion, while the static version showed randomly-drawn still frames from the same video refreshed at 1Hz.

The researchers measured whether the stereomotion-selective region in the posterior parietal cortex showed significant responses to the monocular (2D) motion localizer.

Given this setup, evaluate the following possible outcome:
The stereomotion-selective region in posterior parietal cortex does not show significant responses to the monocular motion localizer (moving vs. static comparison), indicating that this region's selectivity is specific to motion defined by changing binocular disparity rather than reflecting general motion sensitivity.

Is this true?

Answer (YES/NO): YES